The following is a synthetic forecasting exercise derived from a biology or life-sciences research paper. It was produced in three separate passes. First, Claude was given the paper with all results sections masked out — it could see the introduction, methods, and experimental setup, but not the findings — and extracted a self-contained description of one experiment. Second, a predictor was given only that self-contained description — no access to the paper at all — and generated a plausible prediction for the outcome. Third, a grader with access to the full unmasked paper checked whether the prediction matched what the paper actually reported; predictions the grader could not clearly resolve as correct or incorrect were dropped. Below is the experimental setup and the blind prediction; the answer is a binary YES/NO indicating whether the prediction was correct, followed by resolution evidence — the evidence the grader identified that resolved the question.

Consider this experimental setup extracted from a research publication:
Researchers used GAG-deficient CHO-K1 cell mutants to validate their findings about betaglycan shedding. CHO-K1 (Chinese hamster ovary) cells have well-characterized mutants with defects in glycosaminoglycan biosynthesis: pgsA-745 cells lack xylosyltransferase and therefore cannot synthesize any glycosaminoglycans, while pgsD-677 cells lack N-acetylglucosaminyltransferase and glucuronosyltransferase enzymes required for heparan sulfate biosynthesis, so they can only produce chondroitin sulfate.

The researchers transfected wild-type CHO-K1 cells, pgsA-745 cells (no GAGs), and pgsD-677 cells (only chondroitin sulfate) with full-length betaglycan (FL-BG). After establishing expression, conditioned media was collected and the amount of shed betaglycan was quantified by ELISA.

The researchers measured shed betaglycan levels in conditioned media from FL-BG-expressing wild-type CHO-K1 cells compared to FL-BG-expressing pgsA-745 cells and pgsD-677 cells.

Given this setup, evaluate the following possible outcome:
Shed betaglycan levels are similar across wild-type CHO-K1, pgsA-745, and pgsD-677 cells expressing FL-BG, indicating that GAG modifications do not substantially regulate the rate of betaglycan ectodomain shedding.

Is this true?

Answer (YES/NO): NO